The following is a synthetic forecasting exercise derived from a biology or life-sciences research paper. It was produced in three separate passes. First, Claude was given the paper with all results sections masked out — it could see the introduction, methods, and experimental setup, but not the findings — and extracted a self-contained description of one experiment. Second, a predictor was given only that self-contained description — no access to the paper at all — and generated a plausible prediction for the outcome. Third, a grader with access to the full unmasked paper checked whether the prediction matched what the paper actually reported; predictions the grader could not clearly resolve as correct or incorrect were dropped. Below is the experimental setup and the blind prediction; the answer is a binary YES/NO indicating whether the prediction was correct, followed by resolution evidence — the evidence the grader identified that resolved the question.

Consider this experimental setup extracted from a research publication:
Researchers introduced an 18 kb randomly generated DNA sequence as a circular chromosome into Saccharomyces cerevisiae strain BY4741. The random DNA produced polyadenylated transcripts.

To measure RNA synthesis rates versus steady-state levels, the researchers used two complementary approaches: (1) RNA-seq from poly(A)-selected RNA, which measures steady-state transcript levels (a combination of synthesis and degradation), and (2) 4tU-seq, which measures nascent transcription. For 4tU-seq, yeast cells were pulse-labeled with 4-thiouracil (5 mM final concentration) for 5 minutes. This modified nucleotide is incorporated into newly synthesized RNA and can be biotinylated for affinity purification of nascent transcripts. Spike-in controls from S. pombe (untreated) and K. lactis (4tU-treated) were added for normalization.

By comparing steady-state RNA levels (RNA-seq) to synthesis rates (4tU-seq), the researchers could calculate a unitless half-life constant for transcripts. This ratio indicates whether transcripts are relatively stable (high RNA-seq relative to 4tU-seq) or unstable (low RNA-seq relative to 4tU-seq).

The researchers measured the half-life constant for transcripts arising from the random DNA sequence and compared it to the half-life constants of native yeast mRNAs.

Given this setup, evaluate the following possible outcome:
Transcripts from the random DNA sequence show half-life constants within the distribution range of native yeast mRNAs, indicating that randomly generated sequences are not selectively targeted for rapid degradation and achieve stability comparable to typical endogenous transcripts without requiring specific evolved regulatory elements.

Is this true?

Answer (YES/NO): NO